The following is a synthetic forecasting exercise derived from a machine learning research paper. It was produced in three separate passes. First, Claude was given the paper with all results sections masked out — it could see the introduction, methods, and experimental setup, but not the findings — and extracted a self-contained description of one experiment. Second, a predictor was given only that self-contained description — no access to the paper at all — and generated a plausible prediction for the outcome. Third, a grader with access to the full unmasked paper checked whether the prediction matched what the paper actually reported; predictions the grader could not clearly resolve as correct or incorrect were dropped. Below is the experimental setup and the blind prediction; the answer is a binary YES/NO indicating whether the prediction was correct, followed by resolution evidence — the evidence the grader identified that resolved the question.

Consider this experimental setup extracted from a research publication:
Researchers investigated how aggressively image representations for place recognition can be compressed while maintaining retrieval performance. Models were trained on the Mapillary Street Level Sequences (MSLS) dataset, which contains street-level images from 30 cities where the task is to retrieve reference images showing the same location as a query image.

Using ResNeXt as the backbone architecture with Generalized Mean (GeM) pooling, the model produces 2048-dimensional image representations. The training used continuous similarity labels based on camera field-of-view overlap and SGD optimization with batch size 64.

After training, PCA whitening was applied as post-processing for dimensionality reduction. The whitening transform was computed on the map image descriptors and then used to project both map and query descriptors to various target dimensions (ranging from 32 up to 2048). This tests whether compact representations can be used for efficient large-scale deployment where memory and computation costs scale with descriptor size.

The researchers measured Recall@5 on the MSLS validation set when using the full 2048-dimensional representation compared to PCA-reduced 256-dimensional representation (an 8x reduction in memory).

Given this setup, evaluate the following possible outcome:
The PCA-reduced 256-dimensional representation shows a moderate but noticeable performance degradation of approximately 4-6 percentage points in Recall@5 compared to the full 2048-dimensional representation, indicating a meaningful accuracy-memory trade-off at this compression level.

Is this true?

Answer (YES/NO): NO